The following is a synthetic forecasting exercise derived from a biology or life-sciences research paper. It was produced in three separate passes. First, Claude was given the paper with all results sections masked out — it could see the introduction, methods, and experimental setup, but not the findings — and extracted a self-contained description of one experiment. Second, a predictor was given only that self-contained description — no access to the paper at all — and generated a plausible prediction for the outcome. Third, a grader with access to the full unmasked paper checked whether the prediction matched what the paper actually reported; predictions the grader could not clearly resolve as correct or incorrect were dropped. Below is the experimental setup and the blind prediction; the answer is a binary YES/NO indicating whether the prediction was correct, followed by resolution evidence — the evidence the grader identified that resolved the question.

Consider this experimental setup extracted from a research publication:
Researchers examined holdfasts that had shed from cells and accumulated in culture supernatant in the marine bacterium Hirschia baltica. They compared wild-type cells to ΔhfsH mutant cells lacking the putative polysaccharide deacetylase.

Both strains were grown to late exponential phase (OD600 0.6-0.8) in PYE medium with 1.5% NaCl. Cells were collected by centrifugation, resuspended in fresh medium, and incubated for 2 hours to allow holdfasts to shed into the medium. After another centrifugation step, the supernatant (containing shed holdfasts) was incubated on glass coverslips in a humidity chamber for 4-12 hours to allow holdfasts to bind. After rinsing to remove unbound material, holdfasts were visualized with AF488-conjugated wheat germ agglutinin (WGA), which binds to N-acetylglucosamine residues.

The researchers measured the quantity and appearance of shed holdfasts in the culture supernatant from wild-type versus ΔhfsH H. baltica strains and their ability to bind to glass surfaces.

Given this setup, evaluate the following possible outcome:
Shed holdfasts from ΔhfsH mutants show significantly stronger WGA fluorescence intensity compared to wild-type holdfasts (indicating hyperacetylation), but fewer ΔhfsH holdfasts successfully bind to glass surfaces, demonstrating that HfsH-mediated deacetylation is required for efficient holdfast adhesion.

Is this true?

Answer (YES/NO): NO